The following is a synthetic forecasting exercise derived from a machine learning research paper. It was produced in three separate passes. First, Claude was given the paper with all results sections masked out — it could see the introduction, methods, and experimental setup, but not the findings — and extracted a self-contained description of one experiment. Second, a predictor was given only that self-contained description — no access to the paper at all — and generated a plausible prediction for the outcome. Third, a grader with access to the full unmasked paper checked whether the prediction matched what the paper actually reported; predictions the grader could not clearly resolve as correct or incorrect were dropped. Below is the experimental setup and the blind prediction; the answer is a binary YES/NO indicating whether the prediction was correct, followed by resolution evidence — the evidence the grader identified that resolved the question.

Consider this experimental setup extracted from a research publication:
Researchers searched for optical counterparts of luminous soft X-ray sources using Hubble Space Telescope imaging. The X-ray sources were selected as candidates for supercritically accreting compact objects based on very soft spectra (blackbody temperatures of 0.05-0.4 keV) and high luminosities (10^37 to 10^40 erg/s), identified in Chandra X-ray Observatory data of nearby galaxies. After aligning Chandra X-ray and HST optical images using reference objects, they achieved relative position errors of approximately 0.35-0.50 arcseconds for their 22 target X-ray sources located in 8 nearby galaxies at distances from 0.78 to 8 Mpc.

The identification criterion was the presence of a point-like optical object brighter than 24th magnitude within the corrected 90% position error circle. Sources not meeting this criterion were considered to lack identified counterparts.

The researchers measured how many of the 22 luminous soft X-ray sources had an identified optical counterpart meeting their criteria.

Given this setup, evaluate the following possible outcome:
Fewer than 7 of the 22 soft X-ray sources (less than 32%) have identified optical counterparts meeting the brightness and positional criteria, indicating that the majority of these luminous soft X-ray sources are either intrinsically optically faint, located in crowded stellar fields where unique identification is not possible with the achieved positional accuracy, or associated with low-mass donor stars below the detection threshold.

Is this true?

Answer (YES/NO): NO